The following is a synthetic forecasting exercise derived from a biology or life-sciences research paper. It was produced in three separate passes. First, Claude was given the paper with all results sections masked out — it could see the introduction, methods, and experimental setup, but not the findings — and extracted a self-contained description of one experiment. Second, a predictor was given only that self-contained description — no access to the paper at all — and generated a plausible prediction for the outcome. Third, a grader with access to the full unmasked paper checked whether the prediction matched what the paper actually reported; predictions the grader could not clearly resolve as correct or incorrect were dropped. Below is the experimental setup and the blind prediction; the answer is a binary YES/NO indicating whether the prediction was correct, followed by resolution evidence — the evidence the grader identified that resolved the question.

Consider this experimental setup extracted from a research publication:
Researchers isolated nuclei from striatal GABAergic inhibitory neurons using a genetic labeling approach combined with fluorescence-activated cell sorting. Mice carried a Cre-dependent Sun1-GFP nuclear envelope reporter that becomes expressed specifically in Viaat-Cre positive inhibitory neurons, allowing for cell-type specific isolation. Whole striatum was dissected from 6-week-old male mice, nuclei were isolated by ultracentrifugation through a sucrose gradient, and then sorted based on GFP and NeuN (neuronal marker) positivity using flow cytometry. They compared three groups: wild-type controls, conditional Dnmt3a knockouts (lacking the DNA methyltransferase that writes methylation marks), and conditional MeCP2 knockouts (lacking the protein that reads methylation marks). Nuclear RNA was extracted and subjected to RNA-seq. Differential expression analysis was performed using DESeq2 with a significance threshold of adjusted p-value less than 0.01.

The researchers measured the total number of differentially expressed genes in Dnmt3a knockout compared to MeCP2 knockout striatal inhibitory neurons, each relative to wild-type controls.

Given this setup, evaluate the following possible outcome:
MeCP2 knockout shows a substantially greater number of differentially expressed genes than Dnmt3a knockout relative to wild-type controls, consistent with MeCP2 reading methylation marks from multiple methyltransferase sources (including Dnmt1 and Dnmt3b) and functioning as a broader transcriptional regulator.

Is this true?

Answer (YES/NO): NO